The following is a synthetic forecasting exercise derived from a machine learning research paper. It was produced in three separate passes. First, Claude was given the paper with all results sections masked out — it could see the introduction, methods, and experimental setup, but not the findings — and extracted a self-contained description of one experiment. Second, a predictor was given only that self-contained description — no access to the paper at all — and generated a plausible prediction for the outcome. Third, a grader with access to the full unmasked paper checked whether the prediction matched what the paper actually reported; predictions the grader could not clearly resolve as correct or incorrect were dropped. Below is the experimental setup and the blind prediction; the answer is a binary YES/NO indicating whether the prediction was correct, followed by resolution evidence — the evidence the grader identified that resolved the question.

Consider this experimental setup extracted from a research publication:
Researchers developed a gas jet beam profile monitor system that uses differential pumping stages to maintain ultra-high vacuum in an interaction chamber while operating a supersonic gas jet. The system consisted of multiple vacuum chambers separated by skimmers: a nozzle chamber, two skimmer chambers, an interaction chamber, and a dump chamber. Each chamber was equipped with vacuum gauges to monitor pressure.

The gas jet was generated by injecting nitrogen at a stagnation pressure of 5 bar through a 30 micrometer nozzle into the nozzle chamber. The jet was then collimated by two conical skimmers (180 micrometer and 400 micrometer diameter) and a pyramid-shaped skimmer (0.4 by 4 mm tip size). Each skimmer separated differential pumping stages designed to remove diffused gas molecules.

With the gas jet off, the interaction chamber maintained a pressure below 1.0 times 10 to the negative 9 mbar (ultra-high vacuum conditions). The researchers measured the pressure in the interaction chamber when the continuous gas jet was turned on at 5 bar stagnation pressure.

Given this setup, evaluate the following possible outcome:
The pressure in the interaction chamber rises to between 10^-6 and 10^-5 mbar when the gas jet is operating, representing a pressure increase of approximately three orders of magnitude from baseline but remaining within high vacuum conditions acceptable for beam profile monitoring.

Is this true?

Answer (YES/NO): NO